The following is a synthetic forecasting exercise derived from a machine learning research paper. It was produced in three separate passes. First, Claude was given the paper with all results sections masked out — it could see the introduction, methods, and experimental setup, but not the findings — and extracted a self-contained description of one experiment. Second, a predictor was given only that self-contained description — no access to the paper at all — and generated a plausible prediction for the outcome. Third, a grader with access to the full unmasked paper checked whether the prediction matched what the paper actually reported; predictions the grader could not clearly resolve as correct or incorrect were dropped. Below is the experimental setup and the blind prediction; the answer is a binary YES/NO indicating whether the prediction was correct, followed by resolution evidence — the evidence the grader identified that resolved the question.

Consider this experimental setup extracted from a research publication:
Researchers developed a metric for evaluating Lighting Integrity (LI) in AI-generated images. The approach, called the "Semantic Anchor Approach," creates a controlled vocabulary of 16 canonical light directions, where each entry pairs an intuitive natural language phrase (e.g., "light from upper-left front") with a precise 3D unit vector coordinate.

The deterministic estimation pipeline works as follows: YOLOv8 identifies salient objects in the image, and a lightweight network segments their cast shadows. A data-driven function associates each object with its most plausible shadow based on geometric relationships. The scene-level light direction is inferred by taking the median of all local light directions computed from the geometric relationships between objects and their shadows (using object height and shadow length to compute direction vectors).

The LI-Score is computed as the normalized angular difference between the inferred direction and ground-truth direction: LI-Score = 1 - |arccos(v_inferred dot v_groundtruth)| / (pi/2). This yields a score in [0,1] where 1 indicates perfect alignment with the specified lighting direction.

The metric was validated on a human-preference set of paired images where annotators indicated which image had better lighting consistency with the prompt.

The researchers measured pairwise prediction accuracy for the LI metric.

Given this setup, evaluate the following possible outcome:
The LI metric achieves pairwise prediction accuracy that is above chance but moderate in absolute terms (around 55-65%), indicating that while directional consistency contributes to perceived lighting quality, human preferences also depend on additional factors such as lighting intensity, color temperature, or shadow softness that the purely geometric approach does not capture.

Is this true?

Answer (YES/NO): NO